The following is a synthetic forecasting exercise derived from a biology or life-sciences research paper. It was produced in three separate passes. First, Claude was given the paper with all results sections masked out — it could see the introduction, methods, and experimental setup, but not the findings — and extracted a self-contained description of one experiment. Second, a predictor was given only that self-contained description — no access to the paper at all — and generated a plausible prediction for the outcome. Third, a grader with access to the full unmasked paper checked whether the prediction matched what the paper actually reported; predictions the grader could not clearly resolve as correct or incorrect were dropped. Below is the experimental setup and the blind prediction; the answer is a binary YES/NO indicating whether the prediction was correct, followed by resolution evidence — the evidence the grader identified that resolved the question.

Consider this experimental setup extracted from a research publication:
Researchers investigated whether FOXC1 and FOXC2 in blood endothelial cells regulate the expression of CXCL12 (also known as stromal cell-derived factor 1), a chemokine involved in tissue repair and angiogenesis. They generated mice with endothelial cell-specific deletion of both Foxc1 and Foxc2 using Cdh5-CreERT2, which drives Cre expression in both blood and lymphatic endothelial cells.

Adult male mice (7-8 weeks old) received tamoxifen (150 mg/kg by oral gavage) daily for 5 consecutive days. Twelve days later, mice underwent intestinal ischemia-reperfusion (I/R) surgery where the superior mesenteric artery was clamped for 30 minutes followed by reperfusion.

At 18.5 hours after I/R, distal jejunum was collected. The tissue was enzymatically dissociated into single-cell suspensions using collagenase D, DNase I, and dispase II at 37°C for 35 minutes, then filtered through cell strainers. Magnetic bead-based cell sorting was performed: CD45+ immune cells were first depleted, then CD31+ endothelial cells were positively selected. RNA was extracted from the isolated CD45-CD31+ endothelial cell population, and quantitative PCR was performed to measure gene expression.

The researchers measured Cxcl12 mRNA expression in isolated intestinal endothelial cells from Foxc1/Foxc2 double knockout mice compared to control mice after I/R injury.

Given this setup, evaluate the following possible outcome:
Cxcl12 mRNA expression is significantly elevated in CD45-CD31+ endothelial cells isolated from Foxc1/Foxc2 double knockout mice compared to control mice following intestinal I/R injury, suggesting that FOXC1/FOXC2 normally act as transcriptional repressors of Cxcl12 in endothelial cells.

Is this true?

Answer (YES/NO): NO